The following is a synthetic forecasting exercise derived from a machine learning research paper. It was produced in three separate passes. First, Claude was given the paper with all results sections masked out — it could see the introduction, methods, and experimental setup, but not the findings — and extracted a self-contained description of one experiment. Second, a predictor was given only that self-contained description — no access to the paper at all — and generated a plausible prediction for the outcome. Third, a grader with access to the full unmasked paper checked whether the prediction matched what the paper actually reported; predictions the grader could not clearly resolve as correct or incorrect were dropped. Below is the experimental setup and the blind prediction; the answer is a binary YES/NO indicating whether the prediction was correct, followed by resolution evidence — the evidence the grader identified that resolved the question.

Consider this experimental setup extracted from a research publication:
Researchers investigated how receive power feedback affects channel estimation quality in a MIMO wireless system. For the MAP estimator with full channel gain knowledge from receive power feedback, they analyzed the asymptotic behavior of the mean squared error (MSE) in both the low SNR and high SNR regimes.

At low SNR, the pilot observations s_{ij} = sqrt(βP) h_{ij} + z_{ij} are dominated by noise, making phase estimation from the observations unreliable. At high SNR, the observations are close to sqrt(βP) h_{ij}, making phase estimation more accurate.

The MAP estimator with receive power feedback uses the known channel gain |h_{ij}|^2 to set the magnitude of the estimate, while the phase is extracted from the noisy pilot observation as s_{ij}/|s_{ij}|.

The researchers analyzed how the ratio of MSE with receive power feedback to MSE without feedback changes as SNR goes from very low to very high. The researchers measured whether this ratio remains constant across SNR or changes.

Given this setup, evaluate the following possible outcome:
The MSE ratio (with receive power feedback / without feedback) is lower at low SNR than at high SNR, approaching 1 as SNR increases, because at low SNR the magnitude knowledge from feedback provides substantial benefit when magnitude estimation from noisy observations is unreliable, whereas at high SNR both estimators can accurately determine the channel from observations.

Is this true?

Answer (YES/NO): NO